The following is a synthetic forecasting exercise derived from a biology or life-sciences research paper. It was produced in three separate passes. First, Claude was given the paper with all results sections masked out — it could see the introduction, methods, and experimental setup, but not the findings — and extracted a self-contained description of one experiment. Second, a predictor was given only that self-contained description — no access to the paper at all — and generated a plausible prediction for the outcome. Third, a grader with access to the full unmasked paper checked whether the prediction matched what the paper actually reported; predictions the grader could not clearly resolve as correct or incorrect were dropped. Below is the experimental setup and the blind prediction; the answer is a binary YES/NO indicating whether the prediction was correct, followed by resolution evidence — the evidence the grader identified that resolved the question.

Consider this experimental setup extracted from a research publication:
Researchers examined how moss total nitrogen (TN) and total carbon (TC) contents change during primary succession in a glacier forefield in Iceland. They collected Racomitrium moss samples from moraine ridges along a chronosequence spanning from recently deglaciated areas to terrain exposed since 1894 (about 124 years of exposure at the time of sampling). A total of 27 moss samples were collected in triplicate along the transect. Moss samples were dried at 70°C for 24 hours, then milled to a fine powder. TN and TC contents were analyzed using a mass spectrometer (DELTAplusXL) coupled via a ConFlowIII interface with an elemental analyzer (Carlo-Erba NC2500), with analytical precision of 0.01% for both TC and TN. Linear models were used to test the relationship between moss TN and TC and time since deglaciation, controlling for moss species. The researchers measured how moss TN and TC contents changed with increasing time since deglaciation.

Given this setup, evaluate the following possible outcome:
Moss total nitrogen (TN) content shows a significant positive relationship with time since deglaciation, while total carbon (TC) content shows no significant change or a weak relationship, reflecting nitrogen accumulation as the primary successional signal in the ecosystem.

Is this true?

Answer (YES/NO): NO